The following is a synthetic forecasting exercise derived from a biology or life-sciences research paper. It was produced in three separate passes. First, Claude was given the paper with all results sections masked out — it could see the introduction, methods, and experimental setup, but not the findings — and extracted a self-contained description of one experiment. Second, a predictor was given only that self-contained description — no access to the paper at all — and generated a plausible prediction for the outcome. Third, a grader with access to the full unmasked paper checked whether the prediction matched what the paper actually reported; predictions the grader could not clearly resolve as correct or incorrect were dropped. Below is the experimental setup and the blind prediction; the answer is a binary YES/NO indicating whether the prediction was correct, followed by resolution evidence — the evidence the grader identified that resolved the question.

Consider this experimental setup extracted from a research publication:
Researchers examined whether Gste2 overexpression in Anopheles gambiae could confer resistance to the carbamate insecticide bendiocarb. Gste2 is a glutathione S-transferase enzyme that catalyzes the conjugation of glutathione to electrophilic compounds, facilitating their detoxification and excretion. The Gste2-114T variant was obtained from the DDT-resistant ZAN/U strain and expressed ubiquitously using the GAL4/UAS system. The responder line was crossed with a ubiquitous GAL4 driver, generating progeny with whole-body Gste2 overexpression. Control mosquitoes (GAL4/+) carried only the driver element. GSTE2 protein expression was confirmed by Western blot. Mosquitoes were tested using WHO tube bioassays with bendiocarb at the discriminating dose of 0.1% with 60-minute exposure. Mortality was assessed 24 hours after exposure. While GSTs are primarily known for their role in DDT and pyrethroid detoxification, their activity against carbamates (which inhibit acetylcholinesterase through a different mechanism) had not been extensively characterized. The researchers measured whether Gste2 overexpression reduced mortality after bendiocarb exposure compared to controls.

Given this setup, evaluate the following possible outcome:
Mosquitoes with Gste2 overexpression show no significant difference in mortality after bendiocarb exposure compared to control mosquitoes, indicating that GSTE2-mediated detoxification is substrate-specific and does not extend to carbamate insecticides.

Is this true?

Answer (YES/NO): YES